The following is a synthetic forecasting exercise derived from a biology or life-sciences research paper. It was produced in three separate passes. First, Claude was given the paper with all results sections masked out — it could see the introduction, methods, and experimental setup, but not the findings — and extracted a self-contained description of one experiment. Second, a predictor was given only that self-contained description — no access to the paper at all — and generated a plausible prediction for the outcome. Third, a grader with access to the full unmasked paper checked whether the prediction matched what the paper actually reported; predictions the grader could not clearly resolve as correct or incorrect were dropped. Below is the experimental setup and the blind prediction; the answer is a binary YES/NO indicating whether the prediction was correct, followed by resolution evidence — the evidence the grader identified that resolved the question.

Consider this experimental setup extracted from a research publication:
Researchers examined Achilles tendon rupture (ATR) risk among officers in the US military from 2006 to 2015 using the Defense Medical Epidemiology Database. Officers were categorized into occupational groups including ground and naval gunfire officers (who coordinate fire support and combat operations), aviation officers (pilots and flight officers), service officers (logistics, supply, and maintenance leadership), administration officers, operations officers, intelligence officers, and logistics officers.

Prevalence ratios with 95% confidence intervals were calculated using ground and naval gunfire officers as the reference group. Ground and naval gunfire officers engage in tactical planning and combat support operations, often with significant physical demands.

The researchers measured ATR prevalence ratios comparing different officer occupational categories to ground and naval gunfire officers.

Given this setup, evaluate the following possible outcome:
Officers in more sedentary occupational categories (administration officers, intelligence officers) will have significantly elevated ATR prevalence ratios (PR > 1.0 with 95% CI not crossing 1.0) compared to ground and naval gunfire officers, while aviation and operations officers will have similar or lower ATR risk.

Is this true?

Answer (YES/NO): NO